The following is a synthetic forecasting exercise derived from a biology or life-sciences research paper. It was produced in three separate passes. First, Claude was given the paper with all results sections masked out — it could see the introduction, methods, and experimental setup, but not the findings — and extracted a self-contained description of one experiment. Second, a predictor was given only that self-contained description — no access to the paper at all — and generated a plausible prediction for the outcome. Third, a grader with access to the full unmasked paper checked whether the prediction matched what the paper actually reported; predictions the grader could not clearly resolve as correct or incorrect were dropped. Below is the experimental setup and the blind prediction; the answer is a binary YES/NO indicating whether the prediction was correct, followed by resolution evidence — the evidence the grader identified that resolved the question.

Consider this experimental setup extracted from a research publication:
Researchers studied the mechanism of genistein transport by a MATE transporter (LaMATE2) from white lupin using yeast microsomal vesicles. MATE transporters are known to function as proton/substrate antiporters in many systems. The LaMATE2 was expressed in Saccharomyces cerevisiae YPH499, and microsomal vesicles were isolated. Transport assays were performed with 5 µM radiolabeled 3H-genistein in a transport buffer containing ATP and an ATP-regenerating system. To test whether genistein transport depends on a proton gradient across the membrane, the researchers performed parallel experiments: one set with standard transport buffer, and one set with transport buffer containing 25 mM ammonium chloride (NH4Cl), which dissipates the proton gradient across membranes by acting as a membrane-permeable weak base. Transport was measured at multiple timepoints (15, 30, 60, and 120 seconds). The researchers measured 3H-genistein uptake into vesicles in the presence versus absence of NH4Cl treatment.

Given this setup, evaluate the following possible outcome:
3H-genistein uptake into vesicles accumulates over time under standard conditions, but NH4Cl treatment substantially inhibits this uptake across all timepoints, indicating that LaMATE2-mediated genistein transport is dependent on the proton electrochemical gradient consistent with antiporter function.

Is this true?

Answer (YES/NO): YES